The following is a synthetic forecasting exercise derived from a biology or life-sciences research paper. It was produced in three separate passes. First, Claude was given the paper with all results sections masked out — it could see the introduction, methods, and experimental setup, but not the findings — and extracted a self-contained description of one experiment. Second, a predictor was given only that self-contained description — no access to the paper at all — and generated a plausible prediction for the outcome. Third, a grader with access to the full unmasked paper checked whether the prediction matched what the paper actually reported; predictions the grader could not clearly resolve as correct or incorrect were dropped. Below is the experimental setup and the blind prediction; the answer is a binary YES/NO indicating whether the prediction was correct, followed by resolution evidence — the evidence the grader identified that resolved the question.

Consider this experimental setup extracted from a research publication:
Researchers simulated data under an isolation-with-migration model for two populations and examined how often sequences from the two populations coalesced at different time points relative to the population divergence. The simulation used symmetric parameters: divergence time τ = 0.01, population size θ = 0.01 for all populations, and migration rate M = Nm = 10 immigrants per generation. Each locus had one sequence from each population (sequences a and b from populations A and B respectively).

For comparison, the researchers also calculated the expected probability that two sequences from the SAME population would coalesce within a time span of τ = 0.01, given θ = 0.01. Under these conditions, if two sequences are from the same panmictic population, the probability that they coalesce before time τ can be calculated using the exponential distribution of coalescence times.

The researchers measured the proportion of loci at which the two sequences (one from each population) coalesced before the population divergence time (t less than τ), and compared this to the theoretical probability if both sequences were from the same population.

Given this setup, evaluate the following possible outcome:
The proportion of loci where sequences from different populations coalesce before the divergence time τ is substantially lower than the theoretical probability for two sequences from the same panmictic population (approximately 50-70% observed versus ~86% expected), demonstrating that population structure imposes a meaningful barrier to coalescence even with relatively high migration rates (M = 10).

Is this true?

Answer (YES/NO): NO